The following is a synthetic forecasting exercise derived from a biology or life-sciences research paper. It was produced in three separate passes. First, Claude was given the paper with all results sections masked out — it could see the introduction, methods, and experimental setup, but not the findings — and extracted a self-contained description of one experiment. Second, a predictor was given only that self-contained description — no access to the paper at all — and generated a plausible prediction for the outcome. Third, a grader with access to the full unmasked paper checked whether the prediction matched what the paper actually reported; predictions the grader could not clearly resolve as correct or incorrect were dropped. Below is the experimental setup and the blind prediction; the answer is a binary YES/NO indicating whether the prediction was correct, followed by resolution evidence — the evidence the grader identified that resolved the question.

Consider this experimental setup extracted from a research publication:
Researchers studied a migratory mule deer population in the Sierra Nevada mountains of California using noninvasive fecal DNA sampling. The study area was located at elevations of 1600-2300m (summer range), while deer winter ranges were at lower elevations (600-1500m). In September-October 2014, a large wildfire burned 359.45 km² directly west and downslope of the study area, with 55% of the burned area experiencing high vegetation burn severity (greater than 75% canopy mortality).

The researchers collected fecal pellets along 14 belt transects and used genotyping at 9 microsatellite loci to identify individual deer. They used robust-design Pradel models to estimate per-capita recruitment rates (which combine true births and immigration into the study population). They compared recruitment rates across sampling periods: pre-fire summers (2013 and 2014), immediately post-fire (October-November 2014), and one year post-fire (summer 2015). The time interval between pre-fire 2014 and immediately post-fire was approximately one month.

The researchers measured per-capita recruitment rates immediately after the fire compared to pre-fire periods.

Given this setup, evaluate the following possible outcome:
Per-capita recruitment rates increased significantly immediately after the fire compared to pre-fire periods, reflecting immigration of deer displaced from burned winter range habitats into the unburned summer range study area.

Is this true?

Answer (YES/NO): YES